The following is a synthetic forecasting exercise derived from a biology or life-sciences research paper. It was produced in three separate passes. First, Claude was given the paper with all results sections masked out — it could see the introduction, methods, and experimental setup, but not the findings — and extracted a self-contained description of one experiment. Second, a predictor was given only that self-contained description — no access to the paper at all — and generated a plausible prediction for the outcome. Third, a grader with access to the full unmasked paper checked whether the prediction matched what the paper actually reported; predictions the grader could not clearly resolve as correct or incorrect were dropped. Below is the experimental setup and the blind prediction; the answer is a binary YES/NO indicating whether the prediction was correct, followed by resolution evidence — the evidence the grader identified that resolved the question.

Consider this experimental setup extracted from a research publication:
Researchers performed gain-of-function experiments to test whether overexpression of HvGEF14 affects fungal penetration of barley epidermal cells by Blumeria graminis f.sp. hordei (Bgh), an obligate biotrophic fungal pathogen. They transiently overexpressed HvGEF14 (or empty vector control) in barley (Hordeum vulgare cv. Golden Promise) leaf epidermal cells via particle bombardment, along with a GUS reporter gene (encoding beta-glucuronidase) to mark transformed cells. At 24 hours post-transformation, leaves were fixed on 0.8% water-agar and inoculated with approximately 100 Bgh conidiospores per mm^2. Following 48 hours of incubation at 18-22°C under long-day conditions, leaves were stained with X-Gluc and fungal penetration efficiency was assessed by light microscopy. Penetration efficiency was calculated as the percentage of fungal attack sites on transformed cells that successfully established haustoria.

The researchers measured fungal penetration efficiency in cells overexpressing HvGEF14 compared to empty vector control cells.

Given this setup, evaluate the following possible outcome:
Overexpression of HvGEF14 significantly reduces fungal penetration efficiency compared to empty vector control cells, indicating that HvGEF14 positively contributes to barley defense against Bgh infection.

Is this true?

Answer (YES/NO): NO